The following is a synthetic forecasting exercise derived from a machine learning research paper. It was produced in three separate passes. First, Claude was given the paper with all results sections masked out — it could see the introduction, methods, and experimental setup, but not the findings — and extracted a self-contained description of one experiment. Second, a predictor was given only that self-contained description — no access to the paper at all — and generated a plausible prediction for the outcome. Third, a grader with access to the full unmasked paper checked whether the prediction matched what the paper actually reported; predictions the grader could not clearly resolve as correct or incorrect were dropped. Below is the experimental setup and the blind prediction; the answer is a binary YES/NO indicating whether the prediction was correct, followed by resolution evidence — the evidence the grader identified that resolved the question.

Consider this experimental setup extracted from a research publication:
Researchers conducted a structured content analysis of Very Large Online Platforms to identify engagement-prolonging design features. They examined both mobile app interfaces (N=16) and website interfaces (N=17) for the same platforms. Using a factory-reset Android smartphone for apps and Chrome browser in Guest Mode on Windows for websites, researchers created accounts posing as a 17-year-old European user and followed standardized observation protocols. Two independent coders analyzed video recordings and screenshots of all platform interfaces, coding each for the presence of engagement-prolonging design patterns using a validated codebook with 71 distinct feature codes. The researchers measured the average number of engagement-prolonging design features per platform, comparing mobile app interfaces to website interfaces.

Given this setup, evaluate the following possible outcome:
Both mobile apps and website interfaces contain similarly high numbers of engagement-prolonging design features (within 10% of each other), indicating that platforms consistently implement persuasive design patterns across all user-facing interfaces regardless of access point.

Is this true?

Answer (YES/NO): NO